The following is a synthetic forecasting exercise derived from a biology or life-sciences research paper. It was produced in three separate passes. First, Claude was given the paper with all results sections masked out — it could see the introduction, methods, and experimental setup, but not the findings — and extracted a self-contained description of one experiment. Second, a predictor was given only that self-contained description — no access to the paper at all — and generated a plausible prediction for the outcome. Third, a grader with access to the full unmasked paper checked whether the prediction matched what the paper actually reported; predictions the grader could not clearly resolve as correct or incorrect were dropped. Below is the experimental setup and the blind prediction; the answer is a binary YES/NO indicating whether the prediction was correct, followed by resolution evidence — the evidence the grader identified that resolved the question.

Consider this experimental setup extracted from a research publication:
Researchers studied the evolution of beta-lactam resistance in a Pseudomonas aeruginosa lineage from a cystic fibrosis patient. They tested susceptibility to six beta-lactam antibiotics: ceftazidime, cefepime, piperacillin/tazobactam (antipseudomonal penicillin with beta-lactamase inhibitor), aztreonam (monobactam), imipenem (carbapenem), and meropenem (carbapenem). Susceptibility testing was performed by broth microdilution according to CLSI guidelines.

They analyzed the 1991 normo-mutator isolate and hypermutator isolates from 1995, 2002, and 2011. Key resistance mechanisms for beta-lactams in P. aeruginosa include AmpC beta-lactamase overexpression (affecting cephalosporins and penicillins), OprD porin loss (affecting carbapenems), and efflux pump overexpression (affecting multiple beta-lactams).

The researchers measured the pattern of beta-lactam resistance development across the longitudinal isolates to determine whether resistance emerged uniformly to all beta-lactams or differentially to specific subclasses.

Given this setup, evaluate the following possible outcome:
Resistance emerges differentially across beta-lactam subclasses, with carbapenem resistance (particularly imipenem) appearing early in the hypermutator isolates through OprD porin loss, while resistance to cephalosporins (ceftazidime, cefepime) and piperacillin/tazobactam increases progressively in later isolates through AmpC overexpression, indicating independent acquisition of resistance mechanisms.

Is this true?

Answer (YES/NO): NO